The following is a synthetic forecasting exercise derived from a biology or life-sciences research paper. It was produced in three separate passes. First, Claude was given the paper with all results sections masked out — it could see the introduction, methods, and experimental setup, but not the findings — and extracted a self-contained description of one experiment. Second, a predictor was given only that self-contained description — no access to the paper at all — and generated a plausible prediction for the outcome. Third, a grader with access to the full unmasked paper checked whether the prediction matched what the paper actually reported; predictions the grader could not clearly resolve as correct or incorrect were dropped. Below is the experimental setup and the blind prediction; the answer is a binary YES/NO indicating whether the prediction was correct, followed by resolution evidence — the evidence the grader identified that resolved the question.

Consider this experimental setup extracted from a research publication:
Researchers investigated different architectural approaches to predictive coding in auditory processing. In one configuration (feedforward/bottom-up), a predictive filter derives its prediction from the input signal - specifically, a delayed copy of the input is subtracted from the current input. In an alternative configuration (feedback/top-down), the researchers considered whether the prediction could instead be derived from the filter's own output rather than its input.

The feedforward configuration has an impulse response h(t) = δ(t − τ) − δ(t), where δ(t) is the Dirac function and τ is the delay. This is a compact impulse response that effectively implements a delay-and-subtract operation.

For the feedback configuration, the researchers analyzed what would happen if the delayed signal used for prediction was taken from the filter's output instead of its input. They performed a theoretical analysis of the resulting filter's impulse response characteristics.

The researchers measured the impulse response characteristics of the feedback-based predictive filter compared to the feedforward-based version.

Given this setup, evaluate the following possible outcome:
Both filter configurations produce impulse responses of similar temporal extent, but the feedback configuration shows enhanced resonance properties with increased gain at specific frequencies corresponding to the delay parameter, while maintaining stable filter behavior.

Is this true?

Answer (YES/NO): NO